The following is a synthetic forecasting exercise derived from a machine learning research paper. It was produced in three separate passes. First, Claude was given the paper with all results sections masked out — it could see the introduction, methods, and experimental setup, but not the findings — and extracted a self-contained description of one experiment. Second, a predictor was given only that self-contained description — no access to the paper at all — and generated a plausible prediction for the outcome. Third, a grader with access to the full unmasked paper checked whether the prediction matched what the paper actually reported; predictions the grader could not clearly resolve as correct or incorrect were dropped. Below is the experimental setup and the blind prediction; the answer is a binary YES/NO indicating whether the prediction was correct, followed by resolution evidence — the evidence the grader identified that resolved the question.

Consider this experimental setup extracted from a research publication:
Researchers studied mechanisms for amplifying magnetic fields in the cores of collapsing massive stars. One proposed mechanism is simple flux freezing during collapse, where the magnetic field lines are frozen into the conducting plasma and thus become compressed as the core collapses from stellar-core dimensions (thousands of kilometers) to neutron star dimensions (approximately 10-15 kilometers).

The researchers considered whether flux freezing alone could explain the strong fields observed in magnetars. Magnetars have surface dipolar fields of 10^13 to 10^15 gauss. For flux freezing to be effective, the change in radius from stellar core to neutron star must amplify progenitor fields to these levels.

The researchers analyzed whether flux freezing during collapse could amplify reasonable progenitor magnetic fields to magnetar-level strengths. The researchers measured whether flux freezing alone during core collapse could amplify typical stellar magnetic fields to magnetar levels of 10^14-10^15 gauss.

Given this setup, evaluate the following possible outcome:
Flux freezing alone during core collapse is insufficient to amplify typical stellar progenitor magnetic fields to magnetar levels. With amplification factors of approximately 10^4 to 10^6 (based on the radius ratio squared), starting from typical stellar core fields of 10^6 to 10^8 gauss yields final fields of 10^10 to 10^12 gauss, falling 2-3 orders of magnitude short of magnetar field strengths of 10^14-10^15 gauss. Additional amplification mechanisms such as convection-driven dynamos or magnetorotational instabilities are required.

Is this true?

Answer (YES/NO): YES